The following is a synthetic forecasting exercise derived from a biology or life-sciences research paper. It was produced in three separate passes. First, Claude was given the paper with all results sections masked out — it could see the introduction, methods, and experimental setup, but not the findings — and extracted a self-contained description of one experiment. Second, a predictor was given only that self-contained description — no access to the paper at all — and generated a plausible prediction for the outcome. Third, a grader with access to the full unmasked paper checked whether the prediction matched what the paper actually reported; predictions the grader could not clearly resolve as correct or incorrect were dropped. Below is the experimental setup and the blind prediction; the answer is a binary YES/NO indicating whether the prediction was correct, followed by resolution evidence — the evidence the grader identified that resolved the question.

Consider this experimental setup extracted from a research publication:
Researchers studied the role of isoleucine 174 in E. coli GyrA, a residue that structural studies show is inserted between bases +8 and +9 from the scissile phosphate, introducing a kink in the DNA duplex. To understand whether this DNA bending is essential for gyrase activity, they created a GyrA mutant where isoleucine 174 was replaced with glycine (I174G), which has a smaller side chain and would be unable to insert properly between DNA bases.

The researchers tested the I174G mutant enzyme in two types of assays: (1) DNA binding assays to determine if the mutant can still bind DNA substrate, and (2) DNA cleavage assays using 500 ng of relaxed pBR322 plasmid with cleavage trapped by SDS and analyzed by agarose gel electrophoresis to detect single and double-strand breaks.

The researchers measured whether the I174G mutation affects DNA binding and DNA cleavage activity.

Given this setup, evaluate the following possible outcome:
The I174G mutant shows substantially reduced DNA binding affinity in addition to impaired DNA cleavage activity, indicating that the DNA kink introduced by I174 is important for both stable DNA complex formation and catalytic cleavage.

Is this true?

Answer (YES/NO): NO